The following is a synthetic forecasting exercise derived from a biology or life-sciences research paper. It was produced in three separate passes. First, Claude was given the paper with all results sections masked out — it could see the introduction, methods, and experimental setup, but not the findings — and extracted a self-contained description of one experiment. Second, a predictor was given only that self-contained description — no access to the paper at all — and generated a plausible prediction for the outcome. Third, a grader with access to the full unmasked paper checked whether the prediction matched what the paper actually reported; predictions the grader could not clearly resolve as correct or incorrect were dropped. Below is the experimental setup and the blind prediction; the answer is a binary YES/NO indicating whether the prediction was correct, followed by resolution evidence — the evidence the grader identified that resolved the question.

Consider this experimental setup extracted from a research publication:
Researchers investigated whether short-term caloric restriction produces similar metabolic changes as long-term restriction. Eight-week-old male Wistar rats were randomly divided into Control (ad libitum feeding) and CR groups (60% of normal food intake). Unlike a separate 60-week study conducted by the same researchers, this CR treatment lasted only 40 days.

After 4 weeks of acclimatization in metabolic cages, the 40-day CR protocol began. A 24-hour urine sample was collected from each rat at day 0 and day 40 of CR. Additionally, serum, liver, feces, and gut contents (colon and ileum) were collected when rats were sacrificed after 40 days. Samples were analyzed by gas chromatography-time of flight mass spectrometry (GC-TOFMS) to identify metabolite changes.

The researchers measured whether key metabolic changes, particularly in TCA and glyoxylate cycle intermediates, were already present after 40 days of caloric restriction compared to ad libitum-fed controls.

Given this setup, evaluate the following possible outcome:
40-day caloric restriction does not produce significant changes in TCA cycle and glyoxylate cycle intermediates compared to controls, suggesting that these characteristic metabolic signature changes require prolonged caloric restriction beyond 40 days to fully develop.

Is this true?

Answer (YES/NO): NO